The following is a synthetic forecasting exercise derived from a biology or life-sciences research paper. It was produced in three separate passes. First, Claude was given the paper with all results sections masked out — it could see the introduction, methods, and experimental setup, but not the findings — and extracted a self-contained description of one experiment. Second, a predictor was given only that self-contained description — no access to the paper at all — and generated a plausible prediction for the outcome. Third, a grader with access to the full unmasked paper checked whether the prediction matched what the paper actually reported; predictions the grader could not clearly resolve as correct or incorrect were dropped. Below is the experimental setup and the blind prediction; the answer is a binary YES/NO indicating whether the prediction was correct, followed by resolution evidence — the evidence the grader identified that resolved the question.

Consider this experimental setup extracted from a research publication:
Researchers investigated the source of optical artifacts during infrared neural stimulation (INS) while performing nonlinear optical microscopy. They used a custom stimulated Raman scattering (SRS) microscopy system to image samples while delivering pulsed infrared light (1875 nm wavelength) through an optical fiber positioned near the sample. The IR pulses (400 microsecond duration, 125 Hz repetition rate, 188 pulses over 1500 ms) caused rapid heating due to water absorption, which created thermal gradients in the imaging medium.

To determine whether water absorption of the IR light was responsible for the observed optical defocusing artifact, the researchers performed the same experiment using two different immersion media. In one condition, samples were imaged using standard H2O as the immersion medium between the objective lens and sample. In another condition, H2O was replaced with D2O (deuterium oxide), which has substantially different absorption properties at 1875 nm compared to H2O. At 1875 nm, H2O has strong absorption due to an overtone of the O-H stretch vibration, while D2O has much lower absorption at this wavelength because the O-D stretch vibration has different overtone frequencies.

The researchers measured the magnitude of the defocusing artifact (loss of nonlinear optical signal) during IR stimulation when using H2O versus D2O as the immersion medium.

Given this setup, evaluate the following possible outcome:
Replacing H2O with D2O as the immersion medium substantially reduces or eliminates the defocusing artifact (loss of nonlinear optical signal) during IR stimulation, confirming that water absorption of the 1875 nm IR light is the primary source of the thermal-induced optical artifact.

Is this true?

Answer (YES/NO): YES